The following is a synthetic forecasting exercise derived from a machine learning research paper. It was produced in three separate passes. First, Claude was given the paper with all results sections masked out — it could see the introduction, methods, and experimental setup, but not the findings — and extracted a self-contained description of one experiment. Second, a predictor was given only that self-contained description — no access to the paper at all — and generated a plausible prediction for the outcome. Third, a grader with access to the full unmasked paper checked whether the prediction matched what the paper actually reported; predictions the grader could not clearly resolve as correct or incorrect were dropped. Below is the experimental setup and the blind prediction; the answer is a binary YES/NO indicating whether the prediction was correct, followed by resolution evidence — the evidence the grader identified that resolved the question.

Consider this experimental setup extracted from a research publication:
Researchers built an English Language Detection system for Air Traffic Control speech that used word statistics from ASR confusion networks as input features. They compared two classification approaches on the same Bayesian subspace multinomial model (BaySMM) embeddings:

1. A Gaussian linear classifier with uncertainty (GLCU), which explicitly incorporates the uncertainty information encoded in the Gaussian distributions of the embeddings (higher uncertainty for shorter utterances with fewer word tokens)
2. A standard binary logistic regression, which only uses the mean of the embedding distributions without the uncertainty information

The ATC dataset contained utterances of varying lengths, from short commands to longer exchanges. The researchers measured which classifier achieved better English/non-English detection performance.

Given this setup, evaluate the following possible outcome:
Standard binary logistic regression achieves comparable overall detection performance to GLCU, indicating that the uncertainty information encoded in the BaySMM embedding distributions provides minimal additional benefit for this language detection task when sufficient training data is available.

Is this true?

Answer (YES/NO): YES